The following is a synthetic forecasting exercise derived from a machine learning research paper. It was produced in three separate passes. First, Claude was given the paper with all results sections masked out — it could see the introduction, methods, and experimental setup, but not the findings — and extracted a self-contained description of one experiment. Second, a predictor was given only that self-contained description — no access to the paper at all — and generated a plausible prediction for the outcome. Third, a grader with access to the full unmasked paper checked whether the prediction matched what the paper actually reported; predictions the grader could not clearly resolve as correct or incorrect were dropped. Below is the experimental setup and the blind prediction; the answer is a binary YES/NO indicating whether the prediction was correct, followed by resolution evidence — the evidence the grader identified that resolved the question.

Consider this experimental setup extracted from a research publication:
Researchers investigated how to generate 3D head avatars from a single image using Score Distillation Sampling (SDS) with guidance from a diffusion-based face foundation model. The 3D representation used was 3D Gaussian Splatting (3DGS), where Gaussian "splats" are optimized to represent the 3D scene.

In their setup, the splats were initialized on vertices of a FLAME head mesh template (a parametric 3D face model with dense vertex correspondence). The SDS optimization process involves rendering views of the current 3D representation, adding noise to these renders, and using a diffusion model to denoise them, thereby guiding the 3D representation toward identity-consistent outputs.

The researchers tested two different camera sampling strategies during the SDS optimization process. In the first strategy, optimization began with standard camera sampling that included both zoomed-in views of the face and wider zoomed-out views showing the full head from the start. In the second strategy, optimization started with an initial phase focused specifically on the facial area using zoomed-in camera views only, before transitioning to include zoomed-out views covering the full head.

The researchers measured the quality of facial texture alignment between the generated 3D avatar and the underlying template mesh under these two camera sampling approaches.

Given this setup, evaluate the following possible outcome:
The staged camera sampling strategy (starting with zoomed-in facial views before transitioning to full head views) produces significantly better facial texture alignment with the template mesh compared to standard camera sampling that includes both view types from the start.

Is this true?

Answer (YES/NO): YES